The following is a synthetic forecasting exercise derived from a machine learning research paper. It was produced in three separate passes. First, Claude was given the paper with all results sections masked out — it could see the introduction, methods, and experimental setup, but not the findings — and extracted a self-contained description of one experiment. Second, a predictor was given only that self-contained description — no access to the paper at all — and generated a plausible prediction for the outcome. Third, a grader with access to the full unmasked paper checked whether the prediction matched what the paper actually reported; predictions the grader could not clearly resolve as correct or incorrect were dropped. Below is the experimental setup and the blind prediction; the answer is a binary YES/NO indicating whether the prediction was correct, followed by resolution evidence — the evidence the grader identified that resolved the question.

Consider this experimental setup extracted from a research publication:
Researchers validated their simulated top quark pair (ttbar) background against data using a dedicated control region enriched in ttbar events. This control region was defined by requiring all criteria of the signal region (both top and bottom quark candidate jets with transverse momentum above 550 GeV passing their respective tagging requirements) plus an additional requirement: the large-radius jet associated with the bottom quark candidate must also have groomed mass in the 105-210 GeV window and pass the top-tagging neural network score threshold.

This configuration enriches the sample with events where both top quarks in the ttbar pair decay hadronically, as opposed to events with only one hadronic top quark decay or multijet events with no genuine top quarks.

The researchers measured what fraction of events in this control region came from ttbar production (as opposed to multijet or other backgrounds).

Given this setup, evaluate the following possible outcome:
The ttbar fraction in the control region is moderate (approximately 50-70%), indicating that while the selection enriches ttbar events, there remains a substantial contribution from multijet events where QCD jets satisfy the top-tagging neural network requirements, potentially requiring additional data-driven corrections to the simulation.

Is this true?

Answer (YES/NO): NO